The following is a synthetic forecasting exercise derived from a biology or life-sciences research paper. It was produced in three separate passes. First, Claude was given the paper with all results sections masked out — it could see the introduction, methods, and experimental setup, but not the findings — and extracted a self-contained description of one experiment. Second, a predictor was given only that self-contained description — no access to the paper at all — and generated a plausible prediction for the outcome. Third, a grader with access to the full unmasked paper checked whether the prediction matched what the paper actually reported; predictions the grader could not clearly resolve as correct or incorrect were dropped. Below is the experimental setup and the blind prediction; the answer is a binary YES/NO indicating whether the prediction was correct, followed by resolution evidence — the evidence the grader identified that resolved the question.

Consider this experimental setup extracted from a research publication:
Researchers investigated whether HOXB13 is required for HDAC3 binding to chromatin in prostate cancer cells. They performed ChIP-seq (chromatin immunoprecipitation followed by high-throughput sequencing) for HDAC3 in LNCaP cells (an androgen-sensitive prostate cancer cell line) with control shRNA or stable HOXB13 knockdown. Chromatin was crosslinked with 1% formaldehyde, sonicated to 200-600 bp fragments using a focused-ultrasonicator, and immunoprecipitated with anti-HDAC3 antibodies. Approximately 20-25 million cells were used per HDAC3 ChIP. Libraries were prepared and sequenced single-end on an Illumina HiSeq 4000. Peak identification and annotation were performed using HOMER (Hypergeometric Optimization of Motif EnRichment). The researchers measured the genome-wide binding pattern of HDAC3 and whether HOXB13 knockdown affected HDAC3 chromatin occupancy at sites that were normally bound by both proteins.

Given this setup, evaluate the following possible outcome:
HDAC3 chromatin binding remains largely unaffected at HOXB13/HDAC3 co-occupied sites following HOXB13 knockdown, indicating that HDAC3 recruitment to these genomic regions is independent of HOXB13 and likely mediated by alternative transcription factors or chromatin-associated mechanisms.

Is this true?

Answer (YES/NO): NO